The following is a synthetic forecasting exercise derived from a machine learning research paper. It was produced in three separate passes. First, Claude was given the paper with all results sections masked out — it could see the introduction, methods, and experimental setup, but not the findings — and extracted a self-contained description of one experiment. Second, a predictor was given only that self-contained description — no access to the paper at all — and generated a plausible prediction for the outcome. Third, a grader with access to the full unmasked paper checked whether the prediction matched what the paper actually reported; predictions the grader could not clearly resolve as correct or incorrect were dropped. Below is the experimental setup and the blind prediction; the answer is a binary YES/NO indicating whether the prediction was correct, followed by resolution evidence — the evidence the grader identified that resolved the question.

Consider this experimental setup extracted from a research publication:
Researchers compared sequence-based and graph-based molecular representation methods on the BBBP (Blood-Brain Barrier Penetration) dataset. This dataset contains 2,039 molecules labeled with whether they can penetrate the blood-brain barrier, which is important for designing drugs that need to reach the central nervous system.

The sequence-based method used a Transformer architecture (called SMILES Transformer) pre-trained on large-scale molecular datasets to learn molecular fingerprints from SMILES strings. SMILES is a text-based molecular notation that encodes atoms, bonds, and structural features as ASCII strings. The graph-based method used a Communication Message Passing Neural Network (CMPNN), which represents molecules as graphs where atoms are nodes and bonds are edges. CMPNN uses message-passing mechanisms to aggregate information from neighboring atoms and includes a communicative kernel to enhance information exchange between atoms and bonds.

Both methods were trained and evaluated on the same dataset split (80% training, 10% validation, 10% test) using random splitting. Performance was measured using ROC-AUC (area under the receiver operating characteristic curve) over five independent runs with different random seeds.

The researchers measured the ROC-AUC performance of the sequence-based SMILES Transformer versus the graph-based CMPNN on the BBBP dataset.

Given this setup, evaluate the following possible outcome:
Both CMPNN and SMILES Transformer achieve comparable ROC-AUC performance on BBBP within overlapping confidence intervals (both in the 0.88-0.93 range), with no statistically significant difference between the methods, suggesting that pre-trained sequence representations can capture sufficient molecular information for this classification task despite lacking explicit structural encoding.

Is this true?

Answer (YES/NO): YES